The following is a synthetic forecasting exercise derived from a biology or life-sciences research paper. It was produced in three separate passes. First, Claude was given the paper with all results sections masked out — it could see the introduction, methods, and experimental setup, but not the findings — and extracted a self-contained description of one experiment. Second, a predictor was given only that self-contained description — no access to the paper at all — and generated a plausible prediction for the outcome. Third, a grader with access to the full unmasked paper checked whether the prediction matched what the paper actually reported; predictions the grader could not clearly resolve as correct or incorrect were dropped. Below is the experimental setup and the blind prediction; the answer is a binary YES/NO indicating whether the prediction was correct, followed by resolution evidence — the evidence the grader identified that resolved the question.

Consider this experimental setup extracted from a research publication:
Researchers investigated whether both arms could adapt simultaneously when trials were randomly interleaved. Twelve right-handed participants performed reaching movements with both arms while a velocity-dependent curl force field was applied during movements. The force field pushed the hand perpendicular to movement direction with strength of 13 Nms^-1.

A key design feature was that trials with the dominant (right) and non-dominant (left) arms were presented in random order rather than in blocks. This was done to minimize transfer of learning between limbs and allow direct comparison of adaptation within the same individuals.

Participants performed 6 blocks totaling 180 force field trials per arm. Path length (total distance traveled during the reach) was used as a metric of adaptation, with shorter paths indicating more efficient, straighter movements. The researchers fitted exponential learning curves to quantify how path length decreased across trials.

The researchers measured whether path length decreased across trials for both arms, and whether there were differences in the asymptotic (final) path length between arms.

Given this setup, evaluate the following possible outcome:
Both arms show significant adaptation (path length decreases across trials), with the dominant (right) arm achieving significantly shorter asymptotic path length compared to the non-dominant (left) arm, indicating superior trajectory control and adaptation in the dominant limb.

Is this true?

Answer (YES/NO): NO